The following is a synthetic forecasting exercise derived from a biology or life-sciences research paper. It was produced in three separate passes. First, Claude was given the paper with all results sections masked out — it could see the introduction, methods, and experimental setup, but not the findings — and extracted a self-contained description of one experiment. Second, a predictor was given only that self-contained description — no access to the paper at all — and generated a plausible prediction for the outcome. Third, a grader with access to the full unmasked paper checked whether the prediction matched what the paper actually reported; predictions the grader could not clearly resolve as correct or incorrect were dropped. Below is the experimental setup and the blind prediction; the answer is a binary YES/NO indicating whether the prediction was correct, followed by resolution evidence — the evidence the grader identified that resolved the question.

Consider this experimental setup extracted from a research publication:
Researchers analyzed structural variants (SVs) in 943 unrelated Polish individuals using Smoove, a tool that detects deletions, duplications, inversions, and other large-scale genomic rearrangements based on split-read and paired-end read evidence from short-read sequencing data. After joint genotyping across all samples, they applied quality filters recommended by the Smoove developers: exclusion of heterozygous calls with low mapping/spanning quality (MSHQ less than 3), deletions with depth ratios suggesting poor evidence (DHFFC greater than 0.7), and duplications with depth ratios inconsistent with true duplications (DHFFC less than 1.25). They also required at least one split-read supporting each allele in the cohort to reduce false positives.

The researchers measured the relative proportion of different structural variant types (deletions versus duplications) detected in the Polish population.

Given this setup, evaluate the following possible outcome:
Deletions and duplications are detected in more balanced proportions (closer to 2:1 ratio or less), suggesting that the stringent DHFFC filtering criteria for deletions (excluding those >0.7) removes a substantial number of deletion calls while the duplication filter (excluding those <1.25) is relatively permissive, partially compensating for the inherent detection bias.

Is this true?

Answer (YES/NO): NO